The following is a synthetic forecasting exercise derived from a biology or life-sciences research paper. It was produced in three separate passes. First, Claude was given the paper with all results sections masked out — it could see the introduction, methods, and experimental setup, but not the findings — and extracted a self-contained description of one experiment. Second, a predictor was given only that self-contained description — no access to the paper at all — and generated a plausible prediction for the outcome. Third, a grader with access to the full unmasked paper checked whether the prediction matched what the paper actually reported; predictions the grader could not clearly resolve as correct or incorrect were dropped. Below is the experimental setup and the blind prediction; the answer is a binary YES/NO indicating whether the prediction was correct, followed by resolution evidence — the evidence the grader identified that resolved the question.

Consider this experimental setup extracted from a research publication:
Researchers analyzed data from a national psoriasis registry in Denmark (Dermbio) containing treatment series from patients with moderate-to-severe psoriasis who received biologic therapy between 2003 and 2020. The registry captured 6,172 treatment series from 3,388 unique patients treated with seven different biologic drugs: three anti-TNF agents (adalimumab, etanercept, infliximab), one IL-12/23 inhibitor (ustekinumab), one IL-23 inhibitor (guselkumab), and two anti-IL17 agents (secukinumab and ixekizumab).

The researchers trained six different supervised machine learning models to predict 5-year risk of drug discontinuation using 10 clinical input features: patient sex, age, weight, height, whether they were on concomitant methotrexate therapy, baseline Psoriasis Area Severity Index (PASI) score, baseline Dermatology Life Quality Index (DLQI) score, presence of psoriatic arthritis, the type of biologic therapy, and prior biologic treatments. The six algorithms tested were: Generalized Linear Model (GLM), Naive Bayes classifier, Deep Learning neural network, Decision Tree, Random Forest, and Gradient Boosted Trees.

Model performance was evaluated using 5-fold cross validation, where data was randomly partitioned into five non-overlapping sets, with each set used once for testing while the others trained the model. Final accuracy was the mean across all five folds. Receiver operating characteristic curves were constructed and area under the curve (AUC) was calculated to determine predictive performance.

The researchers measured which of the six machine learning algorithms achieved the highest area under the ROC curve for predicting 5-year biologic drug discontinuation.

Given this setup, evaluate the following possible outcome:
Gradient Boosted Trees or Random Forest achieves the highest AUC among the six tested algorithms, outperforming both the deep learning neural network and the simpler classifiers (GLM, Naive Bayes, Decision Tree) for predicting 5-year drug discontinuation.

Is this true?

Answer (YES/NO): YES